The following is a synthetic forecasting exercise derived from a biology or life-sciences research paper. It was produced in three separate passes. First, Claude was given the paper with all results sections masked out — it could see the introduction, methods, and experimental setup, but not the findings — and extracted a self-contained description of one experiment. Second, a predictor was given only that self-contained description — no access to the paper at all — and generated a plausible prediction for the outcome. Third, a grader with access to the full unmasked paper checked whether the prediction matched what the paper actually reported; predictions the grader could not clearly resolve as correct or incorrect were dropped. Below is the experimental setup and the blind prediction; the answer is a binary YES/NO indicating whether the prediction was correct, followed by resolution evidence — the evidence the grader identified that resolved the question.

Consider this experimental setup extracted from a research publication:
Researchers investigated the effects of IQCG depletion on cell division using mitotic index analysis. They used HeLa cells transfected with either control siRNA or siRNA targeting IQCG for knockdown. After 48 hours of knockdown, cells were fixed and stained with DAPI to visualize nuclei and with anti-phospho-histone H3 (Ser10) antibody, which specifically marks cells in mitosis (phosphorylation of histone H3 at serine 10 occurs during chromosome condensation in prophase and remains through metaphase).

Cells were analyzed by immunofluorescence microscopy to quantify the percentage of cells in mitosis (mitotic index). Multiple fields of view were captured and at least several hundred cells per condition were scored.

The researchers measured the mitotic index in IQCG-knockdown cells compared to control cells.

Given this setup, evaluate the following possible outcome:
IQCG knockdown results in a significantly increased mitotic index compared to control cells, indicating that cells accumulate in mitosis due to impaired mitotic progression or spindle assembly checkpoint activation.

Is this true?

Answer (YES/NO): NO